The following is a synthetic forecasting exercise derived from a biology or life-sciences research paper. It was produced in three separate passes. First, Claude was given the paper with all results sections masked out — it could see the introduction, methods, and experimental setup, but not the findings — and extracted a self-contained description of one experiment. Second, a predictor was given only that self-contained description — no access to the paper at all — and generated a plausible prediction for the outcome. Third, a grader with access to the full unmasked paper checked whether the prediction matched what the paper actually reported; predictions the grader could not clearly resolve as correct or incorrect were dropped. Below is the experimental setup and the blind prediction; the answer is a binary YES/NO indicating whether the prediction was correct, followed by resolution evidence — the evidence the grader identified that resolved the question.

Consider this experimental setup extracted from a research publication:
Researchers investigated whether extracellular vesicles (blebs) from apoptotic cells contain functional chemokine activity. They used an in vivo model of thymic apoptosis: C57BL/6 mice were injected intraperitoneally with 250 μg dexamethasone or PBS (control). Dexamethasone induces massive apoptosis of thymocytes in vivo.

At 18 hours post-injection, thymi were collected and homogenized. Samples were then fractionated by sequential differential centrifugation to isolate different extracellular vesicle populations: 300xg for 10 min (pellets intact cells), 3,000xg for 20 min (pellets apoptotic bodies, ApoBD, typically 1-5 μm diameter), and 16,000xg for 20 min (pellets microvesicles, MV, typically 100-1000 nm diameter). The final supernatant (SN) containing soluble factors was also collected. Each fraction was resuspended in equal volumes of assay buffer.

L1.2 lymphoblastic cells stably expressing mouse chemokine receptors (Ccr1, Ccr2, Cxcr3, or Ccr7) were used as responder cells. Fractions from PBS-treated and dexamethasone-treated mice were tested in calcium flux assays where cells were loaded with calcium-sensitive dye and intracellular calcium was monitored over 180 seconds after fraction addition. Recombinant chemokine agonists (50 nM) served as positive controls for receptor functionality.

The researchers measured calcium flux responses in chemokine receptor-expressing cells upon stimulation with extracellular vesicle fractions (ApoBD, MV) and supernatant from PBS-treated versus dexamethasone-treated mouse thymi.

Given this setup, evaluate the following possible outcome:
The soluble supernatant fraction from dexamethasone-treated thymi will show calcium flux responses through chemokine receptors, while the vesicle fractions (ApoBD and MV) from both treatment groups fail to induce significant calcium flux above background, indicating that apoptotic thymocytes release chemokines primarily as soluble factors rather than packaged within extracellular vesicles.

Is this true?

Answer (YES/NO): NO